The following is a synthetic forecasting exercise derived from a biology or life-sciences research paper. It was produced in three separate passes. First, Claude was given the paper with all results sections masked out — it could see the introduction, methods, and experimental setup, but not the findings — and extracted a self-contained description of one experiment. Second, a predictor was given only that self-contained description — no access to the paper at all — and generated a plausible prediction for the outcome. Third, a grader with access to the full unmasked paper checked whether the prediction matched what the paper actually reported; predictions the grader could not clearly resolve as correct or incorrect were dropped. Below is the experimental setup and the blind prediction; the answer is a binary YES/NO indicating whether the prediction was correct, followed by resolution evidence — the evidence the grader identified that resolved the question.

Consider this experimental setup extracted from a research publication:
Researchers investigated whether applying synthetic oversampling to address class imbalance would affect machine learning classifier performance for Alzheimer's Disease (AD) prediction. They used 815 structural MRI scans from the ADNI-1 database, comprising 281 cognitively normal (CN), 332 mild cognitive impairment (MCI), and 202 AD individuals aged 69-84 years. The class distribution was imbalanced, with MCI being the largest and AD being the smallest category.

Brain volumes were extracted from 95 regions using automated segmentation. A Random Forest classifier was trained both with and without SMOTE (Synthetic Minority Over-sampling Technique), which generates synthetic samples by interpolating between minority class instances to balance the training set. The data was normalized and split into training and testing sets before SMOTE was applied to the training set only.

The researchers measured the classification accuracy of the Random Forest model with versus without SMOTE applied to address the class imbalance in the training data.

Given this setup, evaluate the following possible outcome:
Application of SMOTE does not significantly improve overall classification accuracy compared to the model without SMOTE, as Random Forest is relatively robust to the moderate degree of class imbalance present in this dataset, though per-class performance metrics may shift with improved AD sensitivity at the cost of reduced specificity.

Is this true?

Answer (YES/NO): NO